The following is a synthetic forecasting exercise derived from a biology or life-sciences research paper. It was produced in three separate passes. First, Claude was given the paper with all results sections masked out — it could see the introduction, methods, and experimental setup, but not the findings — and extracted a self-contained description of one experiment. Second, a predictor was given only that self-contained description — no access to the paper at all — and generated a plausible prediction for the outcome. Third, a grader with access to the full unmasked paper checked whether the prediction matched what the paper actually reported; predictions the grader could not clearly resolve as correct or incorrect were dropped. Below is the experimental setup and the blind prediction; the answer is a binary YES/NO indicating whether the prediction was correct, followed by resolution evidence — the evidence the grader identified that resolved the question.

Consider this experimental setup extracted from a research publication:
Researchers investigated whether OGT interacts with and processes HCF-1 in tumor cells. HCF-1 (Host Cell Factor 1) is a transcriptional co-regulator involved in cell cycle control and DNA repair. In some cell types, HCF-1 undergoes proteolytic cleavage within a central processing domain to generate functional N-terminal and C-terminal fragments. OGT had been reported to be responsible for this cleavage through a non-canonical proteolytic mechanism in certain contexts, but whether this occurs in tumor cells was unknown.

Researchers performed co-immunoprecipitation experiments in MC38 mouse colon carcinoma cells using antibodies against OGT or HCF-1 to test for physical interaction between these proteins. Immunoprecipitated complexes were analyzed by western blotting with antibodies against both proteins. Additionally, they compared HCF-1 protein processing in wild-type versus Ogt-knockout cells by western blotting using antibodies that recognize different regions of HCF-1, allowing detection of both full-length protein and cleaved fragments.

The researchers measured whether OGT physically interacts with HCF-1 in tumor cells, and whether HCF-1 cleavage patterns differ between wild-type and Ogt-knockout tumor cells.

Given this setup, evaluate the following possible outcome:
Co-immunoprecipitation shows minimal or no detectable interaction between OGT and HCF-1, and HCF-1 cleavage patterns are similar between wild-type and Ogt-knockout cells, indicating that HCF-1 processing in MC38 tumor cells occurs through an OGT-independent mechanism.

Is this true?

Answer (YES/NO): NO